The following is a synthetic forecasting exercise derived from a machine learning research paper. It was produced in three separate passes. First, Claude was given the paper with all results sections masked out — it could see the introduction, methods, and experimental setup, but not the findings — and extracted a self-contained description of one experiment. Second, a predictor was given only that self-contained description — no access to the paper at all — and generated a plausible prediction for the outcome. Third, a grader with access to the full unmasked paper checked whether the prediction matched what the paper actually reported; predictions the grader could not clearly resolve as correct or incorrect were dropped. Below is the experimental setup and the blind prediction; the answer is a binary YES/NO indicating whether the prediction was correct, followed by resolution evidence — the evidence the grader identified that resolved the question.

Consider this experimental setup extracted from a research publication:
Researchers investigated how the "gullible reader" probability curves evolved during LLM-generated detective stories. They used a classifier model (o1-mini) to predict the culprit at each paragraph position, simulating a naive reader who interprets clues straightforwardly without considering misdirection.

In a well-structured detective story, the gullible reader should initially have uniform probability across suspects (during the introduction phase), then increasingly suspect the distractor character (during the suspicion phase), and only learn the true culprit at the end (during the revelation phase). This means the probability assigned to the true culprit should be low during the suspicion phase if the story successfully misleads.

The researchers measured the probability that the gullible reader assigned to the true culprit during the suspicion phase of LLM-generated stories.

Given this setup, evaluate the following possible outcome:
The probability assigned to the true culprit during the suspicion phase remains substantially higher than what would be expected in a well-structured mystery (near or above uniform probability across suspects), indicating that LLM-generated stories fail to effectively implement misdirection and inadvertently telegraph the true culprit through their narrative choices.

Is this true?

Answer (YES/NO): YES